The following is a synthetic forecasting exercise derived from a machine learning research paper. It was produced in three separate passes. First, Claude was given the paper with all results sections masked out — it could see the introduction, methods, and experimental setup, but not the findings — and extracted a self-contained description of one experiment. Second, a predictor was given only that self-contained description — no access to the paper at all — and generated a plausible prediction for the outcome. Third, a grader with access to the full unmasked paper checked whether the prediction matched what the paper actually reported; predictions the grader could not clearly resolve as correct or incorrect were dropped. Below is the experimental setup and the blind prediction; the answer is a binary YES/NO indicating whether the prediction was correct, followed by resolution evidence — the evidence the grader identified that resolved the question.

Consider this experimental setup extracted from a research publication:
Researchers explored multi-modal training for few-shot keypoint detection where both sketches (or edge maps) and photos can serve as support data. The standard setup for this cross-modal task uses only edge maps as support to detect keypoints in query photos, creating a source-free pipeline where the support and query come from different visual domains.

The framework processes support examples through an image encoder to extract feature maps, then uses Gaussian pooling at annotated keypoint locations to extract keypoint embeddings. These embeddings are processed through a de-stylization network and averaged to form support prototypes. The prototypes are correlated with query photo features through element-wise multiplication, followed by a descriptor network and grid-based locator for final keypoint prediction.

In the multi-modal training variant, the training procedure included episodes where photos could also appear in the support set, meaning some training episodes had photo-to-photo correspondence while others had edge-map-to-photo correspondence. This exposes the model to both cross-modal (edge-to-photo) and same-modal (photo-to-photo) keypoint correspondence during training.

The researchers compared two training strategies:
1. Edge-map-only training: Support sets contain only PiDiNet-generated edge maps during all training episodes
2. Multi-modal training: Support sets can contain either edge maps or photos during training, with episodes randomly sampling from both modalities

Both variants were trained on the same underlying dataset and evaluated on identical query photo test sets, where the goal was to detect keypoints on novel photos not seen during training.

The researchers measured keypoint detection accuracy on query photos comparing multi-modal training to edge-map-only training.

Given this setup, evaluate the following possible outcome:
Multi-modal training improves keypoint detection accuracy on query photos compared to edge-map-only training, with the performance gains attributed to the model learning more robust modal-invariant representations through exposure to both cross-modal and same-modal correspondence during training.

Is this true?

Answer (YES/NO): YES